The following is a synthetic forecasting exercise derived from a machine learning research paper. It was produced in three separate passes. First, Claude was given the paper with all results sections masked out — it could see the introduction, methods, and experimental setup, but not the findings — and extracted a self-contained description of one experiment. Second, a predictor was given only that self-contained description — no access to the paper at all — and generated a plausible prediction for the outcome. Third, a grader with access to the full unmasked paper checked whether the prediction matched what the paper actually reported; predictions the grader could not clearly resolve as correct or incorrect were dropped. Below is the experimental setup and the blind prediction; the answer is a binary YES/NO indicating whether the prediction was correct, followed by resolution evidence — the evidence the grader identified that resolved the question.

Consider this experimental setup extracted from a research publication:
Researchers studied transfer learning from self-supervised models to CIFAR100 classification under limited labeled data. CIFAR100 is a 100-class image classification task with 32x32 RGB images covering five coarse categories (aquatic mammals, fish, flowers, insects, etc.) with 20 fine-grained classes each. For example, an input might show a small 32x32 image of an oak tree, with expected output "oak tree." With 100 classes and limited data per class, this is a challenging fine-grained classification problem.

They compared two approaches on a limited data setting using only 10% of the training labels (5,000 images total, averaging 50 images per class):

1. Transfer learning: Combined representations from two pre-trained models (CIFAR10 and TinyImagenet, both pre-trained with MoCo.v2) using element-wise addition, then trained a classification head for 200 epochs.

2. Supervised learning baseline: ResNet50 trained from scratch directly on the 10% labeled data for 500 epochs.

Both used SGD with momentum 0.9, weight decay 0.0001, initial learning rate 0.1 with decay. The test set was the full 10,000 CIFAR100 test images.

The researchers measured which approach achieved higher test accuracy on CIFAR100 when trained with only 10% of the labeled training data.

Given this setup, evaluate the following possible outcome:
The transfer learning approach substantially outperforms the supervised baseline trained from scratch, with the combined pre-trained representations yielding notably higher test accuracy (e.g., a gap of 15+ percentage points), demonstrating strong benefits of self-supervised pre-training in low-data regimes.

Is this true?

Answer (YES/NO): YES